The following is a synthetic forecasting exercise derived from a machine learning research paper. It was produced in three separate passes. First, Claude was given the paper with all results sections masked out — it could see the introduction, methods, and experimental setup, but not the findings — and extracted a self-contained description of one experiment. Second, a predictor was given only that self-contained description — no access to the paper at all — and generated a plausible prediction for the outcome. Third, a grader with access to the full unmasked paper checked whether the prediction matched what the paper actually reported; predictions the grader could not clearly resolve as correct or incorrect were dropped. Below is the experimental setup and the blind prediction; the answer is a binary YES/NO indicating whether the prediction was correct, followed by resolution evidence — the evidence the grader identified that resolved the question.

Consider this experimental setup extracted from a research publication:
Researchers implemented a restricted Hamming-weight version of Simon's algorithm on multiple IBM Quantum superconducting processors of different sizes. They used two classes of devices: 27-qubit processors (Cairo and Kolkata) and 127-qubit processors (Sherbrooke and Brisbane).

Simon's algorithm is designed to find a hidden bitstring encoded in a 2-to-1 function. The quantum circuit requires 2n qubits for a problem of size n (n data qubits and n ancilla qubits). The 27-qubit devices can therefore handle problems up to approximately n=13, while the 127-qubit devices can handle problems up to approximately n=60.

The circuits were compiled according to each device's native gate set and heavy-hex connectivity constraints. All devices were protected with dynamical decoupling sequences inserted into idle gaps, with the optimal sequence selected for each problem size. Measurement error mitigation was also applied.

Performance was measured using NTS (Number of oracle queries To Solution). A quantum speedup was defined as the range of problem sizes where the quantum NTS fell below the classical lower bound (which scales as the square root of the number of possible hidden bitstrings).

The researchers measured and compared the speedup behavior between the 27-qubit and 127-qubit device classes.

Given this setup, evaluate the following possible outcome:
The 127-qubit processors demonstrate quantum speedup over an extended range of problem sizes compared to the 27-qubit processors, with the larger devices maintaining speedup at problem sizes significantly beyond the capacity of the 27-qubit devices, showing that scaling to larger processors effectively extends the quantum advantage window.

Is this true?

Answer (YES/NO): YES